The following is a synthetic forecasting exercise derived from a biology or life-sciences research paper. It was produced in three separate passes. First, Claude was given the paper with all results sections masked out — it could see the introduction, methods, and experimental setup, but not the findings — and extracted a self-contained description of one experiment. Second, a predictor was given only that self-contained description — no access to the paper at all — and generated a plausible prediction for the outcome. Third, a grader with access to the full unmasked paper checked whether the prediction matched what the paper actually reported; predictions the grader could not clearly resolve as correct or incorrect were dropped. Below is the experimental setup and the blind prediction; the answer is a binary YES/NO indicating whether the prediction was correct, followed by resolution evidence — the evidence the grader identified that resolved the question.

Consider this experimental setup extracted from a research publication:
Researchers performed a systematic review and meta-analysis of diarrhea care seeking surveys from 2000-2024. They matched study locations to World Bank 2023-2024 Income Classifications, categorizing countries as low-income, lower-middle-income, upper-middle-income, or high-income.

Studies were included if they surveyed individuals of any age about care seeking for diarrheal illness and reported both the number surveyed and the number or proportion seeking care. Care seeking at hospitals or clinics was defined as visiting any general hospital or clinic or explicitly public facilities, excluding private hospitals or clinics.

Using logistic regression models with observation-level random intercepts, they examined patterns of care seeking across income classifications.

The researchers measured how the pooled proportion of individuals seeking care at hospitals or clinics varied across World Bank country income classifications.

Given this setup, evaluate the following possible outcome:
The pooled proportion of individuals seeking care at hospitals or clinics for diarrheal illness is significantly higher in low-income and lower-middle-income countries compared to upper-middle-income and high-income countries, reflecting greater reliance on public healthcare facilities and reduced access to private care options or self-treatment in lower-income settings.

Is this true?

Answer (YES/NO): NO